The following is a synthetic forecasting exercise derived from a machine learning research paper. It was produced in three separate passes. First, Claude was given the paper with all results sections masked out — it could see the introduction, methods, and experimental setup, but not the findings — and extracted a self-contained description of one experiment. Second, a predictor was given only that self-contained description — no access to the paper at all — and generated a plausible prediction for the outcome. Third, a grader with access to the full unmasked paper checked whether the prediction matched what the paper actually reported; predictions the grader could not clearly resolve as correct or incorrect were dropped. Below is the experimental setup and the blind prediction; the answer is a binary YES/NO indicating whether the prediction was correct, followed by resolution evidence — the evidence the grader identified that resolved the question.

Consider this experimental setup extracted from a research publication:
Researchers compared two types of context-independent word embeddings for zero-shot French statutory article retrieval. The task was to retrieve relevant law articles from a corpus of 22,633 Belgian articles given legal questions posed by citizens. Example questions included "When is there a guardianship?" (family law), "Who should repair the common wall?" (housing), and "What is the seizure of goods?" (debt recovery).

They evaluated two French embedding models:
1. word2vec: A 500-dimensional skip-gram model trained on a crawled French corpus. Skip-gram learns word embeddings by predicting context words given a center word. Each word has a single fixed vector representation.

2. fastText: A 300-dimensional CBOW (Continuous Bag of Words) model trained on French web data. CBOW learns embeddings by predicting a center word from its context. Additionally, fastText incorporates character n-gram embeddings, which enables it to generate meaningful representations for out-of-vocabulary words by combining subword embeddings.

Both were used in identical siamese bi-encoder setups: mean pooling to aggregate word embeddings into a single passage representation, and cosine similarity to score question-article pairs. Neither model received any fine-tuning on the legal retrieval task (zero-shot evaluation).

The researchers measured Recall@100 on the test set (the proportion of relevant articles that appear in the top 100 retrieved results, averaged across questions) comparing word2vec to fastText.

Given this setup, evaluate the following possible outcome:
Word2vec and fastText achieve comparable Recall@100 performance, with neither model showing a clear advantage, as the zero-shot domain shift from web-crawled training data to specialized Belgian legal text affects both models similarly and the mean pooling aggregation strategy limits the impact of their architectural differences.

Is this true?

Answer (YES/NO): NO